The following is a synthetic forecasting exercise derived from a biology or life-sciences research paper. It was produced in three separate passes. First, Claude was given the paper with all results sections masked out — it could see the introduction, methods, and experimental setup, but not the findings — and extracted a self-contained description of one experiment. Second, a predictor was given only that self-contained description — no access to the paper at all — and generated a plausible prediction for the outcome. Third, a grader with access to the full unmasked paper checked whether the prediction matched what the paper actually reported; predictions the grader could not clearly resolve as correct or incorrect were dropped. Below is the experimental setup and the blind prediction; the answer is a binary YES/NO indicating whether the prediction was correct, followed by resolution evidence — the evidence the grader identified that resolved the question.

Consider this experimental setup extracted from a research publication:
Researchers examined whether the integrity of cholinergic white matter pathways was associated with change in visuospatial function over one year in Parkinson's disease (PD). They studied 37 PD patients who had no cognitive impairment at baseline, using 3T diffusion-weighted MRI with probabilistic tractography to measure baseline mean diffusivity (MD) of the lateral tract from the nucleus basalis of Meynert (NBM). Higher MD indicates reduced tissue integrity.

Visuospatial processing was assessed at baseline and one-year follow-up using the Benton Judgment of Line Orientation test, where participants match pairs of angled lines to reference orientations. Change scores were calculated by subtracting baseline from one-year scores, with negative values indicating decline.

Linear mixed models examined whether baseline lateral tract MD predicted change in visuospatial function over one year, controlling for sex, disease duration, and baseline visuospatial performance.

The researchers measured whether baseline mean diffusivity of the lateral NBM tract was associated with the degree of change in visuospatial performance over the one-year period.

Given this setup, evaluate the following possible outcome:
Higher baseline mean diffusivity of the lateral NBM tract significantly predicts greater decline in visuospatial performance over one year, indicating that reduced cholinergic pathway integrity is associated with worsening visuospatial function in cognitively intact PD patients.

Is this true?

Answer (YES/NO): NO